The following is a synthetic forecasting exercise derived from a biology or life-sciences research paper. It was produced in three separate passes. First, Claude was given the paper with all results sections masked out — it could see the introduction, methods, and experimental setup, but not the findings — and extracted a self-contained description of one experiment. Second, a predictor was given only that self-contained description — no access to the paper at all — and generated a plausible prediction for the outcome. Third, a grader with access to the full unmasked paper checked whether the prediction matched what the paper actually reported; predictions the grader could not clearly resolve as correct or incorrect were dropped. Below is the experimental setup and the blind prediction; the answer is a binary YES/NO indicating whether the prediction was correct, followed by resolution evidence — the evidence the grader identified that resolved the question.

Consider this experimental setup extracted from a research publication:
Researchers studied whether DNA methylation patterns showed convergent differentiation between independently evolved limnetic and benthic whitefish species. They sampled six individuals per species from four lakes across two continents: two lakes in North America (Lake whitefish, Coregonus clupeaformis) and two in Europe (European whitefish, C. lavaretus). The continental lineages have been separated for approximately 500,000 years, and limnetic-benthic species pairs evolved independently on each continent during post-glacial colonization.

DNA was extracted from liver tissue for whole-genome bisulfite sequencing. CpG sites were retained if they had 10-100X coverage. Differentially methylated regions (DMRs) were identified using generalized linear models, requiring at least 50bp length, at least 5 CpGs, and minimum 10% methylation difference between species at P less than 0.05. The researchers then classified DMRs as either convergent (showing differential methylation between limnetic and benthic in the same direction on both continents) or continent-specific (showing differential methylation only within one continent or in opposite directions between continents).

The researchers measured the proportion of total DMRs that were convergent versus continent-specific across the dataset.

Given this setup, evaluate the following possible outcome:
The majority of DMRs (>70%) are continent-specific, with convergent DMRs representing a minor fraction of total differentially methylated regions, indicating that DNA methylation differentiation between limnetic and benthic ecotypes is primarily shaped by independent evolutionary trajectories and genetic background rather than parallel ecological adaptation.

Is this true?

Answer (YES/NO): NO